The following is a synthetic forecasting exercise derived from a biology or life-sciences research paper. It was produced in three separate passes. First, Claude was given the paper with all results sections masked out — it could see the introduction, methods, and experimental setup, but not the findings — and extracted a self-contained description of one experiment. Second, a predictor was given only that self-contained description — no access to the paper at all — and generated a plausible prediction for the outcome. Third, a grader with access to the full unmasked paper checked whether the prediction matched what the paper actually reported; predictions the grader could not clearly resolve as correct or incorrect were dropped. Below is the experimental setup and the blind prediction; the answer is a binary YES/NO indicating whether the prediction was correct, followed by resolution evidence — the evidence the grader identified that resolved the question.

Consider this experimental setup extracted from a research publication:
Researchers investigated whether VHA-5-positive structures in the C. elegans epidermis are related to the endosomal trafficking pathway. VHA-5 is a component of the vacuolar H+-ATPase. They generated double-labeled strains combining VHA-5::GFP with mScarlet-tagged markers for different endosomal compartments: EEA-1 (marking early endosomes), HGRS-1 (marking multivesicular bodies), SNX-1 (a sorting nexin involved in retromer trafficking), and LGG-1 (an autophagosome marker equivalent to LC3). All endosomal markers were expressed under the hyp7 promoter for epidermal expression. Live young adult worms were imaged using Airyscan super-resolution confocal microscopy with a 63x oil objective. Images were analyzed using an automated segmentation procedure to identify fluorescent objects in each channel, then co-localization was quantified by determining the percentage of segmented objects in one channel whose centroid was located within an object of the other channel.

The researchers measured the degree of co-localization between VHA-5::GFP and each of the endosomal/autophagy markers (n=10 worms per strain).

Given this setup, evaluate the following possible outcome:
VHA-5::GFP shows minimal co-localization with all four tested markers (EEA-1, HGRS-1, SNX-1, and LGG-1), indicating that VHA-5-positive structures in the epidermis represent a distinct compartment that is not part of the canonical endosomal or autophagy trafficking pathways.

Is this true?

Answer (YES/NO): YES